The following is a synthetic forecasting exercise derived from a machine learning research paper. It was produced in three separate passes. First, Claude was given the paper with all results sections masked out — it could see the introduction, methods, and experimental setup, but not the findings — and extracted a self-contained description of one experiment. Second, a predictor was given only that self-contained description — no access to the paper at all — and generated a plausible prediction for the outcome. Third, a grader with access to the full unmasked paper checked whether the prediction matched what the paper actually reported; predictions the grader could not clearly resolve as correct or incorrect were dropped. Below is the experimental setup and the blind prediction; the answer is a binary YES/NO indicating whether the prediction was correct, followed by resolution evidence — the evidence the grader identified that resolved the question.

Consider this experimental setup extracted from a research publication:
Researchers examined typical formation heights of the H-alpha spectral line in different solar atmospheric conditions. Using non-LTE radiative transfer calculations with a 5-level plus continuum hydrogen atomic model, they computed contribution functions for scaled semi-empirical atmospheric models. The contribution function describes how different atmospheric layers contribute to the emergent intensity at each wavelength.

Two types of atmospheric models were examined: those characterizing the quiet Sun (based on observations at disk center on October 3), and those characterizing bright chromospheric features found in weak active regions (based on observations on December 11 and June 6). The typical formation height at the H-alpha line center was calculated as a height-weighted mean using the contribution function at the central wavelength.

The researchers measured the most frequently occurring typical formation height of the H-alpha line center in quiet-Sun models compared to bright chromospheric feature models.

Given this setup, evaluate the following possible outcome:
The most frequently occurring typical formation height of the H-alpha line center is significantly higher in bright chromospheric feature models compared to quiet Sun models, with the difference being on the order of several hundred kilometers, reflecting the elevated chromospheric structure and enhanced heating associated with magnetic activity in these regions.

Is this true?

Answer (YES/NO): NO